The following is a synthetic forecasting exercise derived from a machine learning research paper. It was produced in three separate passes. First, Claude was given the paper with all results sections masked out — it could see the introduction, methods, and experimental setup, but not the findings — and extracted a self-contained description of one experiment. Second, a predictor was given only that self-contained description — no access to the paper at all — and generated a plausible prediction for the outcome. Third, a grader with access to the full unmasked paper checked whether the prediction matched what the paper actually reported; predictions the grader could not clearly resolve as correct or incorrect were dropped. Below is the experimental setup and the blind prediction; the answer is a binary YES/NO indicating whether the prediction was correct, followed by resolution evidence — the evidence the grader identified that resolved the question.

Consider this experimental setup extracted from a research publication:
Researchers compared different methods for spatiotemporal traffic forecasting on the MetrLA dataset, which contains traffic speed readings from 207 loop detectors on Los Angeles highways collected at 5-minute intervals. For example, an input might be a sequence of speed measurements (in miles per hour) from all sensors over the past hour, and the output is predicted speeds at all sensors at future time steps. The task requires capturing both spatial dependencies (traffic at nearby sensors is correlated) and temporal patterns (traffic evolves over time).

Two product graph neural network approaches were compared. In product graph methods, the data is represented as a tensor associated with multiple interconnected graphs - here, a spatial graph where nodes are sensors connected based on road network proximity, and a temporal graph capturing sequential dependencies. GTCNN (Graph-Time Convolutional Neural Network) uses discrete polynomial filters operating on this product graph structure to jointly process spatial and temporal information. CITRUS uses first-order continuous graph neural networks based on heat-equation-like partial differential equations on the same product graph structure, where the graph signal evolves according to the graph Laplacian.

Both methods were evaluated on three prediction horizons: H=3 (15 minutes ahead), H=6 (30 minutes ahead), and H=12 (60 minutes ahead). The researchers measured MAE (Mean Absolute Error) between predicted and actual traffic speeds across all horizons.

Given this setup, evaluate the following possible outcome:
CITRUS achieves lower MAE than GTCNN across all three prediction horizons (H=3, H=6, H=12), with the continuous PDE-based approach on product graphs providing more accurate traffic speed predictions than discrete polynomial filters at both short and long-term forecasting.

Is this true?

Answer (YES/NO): NO